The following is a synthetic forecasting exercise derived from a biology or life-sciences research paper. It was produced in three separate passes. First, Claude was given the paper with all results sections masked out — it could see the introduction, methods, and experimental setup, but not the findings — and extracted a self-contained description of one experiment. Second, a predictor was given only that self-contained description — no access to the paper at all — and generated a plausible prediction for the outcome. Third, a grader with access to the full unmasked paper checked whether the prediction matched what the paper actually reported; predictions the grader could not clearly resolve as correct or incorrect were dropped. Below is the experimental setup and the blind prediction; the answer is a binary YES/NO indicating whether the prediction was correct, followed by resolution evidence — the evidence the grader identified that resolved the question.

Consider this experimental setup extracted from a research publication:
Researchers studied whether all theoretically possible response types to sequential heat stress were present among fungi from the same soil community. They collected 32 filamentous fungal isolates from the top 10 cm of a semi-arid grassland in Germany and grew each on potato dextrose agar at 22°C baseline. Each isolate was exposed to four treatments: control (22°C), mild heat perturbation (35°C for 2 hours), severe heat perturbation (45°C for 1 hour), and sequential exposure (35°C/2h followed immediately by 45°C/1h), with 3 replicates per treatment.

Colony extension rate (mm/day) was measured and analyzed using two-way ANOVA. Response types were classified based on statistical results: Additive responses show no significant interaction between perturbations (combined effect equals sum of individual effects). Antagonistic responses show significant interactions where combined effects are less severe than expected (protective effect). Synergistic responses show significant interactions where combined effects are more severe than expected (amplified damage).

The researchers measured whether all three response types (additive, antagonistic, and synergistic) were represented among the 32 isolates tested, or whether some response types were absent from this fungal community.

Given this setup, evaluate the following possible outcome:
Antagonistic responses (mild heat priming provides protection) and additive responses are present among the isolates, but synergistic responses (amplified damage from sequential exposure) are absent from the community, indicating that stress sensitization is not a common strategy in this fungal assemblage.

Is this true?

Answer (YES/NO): NO